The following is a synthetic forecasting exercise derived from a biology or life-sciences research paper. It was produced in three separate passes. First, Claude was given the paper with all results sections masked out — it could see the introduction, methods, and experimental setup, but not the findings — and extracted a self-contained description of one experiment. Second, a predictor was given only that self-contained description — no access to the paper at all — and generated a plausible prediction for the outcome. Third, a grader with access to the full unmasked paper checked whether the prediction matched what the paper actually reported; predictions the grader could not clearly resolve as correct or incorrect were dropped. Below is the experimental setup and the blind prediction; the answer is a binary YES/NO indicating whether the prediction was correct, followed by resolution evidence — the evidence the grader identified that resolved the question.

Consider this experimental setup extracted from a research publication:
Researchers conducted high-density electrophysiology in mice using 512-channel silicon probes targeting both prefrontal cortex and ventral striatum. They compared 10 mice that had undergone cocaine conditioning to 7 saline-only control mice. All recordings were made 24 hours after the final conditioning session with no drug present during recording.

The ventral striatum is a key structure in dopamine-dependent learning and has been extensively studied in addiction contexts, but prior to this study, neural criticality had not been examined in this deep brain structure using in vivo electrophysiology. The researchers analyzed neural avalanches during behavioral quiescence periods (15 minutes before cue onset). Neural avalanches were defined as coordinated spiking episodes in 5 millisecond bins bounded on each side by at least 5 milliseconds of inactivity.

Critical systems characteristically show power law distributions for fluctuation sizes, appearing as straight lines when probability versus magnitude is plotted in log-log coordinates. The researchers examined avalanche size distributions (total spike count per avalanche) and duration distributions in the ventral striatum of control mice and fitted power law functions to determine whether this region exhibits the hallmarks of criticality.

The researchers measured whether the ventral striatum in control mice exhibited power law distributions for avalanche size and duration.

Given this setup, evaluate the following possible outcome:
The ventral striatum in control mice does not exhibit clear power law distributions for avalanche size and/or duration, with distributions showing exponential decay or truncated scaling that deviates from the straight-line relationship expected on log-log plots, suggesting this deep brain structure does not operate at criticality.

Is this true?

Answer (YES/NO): NO